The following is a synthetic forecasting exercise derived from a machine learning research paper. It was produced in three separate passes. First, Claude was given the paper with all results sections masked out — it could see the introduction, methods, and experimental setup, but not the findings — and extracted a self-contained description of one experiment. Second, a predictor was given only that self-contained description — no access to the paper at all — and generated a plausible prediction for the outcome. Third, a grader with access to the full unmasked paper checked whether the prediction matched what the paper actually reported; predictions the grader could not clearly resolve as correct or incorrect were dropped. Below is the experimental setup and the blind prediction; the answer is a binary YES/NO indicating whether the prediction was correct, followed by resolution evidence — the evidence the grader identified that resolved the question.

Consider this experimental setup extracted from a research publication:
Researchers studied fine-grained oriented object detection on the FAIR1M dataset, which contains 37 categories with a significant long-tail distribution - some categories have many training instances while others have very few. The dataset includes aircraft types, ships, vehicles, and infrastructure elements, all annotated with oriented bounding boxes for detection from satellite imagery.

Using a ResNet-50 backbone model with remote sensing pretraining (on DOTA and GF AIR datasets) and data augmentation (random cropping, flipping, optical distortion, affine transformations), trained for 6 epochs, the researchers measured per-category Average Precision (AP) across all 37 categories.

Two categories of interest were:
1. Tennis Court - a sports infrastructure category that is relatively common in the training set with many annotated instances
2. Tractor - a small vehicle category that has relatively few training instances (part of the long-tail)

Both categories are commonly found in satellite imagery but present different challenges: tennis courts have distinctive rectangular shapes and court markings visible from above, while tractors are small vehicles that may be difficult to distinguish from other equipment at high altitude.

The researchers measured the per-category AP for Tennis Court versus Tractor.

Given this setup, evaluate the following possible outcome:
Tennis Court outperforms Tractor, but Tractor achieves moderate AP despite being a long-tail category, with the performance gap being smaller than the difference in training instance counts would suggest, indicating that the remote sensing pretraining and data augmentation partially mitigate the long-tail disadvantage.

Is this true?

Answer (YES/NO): NO